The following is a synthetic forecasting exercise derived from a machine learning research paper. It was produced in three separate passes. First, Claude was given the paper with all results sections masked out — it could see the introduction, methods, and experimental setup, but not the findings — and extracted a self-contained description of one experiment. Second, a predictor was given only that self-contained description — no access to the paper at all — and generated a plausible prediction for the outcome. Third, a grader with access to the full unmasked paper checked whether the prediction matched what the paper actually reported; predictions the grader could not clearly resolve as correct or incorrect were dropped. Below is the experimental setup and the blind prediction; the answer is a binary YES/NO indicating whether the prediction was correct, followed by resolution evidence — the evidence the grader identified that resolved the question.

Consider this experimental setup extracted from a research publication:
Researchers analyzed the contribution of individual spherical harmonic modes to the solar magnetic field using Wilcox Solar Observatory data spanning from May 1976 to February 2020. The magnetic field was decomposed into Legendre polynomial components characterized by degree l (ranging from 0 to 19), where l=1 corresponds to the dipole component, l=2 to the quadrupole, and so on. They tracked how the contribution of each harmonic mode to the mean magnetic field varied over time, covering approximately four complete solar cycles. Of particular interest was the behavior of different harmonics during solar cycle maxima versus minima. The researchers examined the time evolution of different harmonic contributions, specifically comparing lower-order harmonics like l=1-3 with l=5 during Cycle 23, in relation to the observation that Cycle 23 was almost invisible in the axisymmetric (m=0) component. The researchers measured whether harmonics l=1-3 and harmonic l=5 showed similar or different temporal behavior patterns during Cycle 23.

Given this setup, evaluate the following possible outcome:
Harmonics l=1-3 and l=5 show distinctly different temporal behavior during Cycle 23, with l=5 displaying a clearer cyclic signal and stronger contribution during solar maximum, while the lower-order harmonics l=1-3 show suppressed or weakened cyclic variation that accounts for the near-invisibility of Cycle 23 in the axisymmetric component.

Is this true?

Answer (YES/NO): NO